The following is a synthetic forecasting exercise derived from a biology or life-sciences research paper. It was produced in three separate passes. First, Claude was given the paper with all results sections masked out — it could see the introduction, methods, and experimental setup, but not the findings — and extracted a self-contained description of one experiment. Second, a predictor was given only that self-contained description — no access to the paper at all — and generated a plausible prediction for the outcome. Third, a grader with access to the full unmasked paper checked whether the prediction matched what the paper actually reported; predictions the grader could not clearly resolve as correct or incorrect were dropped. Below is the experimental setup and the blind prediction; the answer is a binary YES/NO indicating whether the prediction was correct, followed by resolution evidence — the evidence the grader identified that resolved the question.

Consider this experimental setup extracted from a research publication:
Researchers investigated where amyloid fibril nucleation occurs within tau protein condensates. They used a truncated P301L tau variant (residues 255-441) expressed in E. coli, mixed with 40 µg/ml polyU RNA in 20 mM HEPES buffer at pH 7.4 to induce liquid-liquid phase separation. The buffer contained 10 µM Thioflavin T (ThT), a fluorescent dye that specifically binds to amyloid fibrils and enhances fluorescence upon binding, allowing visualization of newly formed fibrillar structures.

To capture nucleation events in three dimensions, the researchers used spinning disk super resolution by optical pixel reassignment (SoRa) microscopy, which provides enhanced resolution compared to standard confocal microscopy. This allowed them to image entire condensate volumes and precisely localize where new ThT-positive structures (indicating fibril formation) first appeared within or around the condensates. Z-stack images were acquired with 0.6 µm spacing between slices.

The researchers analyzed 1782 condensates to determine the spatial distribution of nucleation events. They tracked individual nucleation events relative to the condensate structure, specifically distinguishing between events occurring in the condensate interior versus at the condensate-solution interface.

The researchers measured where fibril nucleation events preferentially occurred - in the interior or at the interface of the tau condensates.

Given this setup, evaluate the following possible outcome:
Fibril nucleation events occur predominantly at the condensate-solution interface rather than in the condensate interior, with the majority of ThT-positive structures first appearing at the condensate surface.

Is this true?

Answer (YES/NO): YES